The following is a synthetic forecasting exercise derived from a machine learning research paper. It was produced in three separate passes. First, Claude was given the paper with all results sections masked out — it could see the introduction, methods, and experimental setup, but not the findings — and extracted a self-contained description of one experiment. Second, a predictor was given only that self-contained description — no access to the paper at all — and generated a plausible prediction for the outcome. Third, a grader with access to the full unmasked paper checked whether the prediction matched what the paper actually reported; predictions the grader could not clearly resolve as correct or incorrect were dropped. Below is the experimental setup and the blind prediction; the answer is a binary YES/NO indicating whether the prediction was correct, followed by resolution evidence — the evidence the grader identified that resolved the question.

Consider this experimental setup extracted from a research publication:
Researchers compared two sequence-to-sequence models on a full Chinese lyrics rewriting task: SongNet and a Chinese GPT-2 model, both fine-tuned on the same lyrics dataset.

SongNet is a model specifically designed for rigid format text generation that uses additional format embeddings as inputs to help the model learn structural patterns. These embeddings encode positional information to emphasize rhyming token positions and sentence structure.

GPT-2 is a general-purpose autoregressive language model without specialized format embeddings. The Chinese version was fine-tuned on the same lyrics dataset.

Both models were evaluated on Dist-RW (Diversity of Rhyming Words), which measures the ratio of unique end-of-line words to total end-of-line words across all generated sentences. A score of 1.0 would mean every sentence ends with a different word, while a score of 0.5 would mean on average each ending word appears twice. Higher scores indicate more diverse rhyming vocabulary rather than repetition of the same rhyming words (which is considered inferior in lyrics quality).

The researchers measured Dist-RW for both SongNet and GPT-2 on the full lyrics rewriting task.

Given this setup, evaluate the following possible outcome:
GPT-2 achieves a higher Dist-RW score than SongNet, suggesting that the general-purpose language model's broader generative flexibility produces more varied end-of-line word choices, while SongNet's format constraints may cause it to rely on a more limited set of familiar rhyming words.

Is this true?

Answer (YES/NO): NO